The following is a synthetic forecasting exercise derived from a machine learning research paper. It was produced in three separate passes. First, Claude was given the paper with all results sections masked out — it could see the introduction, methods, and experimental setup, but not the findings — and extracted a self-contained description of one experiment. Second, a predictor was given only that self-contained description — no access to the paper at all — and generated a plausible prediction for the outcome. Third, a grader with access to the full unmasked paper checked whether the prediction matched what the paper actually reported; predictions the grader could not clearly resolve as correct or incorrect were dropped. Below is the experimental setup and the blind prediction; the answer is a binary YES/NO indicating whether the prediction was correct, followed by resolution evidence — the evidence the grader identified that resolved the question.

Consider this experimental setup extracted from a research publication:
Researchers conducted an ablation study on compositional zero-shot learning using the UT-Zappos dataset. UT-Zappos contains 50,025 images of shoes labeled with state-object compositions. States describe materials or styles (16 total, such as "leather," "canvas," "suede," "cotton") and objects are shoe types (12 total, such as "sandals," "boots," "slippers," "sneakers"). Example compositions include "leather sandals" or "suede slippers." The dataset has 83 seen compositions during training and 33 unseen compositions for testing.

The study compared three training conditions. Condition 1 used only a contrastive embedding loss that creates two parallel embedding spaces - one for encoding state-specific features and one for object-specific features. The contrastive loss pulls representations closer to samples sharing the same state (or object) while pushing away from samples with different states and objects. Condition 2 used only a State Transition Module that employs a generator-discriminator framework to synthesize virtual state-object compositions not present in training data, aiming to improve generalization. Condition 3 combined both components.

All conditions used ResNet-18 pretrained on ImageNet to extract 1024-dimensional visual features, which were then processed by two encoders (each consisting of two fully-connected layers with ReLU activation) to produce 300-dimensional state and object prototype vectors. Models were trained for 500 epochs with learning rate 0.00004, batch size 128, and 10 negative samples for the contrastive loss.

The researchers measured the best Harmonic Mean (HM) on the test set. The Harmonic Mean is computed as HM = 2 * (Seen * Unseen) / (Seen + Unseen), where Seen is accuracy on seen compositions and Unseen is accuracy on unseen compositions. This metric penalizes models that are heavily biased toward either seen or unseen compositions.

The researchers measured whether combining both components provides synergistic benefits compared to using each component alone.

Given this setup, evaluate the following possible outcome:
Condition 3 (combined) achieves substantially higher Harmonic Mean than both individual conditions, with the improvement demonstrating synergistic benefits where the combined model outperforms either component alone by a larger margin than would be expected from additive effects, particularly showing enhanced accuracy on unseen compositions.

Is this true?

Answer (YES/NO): NO